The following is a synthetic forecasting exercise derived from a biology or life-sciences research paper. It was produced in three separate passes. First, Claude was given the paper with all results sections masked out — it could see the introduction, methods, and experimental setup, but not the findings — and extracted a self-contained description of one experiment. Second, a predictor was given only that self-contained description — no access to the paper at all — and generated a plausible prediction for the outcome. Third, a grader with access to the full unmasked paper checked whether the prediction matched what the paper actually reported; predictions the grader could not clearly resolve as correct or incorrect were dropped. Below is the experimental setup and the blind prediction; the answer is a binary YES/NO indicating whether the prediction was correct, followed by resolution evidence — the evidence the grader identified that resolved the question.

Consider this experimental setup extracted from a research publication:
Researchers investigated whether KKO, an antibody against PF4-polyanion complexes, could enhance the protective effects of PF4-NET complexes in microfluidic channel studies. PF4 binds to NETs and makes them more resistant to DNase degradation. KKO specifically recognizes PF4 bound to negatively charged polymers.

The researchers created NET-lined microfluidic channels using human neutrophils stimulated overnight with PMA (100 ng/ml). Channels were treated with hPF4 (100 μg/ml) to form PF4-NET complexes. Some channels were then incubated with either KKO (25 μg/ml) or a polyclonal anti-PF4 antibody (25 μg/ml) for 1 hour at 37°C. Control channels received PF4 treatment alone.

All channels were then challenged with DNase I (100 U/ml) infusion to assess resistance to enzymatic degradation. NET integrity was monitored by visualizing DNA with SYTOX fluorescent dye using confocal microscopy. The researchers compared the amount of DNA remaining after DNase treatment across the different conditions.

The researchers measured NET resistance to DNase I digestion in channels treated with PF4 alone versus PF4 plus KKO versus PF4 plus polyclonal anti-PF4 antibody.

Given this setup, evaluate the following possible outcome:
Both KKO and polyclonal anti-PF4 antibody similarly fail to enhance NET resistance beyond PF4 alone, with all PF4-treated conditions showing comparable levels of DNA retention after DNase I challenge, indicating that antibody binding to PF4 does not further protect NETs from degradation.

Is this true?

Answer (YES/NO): NO